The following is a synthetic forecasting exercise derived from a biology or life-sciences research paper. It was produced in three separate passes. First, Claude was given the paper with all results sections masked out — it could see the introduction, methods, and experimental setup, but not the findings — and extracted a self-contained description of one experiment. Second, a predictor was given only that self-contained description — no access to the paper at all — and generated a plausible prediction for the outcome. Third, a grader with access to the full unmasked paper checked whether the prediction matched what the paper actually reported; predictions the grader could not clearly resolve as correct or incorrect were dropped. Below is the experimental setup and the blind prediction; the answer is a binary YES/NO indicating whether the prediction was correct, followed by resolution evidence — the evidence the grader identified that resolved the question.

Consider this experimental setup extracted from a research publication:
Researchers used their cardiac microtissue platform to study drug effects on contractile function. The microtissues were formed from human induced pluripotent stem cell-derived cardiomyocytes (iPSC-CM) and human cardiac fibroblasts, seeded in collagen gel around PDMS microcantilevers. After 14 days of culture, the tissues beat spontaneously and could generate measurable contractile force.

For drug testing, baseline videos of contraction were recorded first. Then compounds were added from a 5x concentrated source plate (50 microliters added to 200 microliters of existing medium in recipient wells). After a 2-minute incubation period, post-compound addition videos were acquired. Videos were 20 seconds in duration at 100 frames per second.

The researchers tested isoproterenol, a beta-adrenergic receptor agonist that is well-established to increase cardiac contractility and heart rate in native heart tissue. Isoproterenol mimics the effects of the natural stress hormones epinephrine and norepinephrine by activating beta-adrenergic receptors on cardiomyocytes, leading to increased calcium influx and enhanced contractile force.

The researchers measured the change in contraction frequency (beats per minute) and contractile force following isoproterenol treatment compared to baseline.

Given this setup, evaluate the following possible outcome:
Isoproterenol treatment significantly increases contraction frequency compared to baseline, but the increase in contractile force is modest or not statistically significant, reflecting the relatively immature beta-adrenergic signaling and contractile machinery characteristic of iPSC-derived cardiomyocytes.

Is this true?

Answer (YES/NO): NO